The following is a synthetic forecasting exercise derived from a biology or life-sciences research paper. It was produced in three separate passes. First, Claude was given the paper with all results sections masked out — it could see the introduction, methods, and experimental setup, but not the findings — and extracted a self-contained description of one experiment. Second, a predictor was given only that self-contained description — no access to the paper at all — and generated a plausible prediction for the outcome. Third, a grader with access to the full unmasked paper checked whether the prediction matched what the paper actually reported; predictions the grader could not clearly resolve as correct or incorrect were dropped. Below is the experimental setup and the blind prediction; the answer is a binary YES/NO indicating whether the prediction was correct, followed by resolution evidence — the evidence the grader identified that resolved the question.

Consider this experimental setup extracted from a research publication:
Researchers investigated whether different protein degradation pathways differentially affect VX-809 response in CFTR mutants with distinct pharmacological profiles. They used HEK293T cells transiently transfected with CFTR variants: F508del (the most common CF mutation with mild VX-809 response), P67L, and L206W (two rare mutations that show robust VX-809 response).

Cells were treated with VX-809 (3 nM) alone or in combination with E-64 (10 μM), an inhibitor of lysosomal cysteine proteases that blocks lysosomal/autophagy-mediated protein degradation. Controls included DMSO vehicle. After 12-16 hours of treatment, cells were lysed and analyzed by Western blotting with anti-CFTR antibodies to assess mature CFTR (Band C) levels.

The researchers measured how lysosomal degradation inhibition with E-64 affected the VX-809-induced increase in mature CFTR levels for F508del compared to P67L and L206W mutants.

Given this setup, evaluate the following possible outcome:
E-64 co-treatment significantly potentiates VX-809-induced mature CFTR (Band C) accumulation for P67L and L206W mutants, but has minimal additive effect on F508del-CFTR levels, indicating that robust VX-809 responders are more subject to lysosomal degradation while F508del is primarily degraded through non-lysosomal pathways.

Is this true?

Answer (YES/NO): NO